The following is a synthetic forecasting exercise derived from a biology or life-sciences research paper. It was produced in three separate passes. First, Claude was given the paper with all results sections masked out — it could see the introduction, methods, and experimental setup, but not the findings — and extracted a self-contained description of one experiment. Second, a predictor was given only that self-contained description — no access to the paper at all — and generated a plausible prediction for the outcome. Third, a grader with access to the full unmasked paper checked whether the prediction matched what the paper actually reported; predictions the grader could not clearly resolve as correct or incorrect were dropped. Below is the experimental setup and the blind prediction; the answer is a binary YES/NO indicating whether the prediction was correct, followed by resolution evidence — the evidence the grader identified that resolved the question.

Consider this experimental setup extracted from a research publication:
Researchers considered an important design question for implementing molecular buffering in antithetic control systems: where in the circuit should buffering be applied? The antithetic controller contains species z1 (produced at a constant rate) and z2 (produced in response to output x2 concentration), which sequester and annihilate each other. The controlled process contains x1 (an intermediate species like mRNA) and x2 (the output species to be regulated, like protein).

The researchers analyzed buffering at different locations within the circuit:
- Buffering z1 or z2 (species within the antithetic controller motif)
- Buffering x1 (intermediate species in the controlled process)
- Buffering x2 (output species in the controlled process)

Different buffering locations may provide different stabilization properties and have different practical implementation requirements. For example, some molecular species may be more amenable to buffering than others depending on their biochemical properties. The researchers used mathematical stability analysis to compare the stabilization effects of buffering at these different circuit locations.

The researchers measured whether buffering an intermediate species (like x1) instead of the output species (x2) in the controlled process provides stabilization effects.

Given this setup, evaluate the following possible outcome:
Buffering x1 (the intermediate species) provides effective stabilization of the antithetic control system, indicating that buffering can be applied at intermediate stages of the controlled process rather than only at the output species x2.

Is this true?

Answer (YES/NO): YES